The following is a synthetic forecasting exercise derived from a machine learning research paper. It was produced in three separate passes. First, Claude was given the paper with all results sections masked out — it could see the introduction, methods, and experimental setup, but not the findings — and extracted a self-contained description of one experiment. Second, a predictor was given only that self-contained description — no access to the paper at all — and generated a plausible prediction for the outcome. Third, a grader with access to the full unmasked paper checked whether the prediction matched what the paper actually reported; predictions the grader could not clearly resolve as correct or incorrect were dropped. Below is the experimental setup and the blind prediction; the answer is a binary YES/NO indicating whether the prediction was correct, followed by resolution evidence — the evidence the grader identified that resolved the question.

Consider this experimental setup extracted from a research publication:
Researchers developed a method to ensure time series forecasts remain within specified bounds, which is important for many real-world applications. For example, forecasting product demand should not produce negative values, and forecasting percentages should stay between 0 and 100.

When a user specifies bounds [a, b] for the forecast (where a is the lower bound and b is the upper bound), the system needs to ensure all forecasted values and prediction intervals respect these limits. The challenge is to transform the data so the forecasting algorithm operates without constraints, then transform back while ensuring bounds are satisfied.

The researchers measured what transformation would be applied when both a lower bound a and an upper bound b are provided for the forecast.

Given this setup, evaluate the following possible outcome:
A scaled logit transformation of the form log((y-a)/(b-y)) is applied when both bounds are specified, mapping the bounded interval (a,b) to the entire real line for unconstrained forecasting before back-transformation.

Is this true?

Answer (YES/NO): YES